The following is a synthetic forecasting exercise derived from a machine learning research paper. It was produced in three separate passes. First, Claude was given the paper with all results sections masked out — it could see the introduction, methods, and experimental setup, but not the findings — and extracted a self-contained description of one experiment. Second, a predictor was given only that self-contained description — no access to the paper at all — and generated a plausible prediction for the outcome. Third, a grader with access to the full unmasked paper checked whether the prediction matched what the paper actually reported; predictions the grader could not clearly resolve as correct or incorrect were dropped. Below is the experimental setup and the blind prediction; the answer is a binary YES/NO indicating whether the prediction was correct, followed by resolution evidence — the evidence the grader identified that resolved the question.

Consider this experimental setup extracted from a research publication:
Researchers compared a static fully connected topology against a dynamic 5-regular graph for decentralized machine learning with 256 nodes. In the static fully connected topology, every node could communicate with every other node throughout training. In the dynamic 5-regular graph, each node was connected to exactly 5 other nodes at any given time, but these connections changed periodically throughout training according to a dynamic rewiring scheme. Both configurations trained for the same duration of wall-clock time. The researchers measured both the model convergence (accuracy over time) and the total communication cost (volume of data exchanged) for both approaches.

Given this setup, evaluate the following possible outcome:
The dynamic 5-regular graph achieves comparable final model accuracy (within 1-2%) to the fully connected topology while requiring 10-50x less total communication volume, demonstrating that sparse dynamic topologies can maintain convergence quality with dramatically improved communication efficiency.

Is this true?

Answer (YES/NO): NO